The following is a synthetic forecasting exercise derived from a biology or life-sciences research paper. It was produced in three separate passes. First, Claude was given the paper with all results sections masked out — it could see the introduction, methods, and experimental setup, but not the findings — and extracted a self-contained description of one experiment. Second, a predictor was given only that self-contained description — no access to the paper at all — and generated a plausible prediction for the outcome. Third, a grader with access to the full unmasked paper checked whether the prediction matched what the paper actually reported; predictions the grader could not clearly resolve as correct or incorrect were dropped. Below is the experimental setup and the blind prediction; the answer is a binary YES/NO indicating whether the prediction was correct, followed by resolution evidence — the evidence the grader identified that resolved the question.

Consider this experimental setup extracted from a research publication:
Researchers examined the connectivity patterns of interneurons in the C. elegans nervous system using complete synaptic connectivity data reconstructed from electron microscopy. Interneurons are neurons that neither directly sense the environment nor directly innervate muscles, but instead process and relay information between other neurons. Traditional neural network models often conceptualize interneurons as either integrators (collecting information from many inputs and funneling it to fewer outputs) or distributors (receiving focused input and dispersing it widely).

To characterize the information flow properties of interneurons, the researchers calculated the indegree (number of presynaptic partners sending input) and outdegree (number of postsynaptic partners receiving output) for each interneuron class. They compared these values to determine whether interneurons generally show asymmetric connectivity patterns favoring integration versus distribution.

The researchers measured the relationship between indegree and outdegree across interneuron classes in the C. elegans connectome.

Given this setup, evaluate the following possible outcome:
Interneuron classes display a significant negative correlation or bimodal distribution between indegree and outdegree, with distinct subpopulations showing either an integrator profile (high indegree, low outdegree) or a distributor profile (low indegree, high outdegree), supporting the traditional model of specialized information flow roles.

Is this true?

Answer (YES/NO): NO